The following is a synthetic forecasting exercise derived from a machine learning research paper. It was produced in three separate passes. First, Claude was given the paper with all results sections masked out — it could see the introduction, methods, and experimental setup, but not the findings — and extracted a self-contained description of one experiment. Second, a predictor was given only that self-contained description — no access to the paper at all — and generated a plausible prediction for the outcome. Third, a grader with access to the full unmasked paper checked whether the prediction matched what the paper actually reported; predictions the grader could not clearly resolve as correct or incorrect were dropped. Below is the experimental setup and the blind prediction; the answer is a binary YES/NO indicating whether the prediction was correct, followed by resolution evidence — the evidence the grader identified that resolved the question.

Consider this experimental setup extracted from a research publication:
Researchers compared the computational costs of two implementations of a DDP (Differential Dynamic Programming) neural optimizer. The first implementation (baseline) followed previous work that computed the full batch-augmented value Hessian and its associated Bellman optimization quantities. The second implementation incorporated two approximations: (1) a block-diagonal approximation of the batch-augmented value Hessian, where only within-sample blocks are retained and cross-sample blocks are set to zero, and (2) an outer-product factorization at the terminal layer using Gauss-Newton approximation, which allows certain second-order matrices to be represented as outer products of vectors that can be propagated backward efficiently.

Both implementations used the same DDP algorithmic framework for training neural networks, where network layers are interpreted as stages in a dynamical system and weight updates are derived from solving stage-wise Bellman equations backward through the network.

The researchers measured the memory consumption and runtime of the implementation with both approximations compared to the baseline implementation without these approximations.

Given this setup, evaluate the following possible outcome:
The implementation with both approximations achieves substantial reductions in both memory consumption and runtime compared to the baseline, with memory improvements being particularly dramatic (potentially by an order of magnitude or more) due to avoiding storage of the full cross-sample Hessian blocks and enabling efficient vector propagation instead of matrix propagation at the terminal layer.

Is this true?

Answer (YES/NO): NO